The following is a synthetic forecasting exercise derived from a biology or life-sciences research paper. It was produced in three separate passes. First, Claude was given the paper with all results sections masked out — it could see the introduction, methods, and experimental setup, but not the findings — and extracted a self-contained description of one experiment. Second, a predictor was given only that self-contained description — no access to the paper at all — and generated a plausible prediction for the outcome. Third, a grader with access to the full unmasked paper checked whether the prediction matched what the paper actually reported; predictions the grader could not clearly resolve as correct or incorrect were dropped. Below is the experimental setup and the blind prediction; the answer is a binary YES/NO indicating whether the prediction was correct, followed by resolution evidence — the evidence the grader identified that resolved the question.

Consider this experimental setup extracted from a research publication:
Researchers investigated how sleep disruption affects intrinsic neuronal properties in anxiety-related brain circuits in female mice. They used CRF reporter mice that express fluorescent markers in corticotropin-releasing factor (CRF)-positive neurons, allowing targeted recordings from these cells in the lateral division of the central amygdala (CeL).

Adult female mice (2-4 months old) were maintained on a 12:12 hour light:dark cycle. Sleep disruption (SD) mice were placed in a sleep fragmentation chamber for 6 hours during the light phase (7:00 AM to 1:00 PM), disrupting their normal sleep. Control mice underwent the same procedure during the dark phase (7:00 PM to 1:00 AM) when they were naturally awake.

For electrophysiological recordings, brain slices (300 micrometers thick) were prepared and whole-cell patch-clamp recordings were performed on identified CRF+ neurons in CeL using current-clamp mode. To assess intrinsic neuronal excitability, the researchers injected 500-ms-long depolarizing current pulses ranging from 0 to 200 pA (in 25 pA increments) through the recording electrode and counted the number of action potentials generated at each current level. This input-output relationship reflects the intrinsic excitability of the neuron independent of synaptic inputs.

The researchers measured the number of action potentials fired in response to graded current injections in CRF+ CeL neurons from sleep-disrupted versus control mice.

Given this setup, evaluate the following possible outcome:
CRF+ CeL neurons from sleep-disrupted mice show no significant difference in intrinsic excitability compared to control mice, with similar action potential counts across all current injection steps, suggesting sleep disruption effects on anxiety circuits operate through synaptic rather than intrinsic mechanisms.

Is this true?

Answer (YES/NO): YES